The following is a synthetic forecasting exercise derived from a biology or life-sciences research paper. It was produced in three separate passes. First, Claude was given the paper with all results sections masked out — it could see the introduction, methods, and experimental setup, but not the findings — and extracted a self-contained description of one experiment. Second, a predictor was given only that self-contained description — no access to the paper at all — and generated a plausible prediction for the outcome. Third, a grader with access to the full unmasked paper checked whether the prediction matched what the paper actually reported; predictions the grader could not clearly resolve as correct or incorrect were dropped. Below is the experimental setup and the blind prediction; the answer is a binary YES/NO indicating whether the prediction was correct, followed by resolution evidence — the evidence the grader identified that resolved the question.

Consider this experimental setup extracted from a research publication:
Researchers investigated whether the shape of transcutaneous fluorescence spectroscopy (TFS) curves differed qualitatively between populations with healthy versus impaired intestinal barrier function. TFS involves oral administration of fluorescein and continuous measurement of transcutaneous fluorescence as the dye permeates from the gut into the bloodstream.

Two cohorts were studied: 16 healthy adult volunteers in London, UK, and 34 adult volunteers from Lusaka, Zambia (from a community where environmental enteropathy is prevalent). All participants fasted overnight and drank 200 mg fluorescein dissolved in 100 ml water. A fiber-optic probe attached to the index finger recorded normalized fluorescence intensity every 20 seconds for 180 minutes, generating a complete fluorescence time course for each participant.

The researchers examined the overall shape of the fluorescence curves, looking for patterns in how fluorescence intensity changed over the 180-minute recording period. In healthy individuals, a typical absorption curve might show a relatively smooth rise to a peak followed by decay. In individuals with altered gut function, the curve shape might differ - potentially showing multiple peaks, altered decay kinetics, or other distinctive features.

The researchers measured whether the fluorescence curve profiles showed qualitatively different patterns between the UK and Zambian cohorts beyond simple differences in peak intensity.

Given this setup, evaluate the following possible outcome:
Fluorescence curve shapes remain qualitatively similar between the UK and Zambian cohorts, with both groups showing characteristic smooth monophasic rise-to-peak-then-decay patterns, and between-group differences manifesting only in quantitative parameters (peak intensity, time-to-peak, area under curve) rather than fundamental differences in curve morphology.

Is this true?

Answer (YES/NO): NO